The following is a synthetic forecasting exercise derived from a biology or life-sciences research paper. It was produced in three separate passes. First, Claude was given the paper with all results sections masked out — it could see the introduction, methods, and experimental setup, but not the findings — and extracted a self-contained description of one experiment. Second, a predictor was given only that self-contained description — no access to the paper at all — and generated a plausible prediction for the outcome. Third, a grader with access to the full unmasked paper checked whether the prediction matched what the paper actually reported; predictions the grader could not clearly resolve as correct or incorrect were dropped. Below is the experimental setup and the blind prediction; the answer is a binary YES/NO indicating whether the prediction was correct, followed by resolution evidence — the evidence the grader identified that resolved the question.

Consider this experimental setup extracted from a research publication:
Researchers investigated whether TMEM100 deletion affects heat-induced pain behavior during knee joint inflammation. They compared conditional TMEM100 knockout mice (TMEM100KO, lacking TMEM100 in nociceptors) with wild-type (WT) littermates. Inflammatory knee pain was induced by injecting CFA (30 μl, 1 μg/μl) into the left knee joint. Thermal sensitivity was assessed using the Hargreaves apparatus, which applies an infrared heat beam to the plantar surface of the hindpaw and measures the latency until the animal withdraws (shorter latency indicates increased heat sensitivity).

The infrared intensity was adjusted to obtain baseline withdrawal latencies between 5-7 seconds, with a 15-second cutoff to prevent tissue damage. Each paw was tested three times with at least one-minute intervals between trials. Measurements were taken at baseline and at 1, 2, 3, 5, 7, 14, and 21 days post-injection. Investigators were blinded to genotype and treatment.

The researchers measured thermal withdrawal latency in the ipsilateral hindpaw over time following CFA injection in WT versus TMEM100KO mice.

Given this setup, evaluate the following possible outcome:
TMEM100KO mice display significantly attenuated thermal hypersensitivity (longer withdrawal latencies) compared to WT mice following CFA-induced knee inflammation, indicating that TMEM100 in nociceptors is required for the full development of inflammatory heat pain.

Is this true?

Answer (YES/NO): NO